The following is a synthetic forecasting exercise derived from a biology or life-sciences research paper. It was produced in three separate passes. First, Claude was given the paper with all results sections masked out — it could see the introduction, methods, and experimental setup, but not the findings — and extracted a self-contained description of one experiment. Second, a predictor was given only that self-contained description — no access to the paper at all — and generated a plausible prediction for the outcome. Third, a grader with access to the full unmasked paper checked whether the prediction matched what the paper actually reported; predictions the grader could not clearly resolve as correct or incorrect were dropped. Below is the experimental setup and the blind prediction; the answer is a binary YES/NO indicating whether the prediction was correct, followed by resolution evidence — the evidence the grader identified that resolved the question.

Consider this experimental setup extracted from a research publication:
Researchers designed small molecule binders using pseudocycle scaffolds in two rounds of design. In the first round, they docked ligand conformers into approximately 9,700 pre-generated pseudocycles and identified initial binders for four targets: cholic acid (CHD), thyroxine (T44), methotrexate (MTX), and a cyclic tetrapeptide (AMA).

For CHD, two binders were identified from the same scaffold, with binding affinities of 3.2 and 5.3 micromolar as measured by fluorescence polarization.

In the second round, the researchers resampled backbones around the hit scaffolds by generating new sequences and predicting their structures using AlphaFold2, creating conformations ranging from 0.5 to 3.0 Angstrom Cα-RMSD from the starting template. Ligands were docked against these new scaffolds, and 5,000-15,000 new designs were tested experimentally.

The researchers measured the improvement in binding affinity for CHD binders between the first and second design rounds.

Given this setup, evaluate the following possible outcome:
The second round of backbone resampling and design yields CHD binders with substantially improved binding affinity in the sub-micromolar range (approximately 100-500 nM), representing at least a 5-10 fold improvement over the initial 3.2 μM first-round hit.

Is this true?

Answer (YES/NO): NO